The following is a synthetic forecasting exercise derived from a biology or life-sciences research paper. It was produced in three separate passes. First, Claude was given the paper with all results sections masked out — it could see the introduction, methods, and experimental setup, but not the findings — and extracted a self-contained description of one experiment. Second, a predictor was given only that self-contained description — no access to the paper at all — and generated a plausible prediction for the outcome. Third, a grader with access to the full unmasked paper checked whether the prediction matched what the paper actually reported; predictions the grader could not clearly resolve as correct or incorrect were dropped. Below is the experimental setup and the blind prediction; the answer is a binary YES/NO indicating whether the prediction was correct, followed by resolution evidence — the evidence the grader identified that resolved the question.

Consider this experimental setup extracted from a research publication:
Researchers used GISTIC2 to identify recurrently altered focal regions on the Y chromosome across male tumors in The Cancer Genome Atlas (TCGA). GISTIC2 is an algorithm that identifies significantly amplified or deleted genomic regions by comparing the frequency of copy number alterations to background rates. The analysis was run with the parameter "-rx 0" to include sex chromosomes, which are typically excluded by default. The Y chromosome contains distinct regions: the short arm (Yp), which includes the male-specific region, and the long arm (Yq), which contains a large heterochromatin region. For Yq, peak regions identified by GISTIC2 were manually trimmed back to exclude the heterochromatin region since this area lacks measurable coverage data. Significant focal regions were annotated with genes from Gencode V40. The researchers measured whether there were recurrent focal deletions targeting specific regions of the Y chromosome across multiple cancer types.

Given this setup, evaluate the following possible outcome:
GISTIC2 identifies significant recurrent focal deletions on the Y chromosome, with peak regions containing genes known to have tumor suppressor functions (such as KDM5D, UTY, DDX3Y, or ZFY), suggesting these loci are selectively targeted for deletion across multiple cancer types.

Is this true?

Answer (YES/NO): NO